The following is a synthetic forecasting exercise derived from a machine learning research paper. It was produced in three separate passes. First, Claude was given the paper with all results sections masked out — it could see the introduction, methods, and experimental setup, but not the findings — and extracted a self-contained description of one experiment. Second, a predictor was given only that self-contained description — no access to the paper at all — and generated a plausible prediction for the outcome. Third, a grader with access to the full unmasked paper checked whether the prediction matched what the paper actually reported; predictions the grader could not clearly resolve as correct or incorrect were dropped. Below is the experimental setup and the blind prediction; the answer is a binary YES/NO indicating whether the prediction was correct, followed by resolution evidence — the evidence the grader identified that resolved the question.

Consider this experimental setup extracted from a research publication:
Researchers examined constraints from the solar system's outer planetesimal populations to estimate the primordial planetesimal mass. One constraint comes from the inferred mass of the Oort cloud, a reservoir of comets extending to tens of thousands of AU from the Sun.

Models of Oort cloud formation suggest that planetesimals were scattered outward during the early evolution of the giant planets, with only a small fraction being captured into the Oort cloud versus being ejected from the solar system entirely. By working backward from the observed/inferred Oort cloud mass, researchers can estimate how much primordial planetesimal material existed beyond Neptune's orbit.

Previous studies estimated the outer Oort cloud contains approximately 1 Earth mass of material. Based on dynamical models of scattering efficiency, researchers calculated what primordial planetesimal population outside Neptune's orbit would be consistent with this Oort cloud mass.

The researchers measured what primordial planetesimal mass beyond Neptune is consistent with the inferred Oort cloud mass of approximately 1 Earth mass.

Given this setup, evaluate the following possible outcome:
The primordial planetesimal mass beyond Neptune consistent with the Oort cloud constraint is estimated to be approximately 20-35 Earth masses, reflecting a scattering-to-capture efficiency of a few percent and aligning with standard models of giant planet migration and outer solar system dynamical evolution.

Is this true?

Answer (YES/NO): YES